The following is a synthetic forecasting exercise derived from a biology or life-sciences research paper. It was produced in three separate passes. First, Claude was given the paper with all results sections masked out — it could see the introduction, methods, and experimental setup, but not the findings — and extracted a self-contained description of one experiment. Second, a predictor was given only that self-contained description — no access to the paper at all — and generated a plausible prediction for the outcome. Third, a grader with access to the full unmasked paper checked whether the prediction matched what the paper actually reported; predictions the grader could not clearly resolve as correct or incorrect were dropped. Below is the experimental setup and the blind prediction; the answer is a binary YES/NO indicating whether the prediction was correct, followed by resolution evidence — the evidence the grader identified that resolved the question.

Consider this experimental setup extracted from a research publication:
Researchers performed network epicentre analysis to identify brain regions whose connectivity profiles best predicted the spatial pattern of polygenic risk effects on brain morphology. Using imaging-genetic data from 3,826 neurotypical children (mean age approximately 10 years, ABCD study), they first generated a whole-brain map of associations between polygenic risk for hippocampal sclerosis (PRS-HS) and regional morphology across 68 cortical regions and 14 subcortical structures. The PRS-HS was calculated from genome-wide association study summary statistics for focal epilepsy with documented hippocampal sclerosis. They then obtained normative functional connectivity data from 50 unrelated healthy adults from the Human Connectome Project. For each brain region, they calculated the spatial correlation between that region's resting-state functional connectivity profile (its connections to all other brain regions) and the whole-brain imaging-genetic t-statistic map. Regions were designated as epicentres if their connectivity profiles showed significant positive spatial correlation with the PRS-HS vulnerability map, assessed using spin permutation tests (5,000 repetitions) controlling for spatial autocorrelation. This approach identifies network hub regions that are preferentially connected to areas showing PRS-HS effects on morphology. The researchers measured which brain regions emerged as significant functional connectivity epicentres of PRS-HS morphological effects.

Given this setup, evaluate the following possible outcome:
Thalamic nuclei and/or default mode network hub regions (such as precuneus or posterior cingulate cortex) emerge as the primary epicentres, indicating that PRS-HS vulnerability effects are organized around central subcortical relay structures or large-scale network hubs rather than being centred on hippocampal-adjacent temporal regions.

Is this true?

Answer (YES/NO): NO